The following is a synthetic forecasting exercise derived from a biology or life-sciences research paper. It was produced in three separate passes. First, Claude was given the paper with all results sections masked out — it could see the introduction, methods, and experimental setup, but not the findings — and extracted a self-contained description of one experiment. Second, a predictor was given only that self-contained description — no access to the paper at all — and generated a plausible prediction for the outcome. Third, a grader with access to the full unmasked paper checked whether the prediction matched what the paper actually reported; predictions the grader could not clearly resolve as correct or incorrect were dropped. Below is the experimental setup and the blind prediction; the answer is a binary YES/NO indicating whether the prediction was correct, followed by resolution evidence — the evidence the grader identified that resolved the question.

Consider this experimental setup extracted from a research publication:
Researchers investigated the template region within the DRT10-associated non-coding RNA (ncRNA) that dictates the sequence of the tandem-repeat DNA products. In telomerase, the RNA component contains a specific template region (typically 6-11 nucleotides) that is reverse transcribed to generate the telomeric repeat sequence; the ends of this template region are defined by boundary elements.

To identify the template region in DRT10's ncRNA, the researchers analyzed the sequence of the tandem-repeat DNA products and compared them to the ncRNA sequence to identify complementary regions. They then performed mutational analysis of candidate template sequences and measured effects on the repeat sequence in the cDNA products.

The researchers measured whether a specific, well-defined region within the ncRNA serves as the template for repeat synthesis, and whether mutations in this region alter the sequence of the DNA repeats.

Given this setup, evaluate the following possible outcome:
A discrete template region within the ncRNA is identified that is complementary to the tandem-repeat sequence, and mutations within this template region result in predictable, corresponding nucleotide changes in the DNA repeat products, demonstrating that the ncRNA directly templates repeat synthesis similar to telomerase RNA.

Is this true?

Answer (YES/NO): YES